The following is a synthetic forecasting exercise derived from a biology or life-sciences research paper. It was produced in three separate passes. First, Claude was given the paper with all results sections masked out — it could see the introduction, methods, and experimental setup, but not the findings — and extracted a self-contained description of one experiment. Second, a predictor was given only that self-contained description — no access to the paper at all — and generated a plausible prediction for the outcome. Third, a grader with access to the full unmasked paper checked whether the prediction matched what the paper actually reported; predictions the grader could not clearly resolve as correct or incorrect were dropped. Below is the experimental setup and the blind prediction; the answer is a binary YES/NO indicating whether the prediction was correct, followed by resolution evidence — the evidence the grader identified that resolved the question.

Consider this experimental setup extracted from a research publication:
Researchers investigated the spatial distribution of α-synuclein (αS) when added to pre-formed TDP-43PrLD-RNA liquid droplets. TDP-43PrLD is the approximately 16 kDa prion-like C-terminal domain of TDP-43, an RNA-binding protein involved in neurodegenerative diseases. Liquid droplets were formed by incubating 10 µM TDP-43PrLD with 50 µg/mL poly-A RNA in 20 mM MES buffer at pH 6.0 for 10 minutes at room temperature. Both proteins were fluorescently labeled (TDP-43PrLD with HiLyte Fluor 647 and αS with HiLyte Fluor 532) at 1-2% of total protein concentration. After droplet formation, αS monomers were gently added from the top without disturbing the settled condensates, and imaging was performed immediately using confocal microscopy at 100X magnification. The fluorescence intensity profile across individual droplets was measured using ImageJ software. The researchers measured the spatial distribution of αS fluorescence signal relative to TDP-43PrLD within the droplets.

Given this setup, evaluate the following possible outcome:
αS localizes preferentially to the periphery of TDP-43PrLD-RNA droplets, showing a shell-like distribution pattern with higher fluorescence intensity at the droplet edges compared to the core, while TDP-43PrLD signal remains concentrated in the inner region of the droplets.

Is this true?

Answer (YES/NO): YES